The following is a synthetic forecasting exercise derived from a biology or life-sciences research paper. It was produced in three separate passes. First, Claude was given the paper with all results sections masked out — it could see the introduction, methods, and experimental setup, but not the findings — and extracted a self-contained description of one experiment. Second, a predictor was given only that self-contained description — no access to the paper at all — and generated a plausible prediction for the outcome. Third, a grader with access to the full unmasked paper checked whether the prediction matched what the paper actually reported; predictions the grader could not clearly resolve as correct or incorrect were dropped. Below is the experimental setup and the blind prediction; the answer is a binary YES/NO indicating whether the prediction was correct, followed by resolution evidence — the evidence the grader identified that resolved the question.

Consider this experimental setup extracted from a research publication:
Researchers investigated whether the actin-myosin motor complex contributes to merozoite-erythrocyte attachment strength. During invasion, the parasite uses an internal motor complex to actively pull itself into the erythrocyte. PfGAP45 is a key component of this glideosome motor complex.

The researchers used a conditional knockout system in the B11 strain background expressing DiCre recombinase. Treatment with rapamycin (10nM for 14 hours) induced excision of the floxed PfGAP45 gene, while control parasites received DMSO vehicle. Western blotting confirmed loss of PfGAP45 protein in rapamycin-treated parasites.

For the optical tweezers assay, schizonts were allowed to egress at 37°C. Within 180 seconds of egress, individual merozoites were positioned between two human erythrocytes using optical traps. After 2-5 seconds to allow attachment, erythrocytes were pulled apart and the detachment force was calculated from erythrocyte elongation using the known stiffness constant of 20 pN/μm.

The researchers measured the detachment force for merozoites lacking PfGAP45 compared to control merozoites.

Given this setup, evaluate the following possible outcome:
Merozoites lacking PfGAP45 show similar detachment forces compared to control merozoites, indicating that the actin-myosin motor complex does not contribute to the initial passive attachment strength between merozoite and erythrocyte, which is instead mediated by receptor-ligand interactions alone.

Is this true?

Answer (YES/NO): YES